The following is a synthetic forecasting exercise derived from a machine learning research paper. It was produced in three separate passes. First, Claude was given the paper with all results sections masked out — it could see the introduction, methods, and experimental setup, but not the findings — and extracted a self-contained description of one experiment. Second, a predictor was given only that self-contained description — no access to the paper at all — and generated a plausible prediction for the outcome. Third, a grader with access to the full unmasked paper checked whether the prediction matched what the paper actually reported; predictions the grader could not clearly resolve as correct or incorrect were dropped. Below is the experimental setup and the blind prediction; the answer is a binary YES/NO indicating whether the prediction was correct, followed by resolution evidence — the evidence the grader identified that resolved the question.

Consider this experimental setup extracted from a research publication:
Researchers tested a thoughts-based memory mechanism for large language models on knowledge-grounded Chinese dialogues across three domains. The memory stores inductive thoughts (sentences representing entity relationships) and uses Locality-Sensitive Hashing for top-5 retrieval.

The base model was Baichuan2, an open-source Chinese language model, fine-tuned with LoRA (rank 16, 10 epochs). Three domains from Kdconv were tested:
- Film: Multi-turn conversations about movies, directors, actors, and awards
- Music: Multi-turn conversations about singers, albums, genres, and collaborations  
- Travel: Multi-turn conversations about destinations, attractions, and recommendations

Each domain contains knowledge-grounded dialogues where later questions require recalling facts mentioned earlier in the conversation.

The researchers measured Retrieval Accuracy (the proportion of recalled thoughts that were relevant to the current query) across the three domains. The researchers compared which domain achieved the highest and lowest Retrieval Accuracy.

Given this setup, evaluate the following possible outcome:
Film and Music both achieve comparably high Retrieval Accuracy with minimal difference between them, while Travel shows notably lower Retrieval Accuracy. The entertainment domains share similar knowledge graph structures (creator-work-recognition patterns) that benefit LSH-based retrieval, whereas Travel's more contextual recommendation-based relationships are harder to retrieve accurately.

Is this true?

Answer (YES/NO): YES